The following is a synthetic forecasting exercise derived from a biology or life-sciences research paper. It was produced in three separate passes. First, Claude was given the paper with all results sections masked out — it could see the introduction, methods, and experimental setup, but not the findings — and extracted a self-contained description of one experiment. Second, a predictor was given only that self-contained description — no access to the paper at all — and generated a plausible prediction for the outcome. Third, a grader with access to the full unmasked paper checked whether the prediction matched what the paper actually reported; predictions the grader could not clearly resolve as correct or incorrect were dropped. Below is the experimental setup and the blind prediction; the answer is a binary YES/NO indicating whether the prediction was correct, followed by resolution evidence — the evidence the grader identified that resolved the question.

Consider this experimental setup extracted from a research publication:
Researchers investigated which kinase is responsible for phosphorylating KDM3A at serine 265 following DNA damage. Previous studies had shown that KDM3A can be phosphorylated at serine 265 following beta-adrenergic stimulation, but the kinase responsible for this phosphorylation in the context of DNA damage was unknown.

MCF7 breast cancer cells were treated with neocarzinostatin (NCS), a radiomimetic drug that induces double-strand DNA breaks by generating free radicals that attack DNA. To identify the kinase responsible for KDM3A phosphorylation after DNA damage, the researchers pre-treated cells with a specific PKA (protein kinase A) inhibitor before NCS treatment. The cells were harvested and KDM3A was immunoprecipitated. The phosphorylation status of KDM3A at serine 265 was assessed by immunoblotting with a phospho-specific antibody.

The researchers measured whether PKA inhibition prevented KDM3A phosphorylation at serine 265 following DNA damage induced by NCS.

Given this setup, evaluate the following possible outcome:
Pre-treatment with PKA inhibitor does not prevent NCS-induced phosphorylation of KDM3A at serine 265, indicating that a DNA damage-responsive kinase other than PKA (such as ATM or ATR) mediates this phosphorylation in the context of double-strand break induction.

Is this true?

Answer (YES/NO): NO